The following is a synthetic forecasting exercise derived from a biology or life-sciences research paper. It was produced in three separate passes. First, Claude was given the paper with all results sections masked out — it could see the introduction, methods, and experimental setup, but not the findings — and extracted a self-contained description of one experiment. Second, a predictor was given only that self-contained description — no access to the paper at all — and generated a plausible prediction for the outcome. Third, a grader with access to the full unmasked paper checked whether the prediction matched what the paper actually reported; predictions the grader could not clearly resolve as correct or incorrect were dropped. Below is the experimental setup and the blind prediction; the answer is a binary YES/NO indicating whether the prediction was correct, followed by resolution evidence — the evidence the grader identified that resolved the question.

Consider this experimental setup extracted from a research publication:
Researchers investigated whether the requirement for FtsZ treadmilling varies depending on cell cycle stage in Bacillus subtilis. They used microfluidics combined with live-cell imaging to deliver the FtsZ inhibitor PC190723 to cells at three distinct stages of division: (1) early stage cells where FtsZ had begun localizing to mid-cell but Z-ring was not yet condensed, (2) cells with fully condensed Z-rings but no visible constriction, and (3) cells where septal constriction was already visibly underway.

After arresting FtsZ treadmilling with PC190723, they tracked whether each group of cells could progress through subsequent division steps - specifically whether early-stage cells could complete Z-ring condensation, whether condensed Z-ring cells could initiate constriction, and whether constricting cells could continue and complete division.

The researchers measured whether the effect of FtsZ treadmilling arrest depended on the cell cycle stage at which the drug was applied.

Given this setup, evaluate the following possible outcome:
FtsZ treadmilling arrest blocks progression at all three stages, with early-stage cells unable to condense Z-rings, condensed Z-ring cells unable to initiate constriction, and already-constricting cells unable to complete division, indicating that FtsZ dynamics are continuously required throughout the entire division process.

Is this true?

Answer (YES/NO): NO